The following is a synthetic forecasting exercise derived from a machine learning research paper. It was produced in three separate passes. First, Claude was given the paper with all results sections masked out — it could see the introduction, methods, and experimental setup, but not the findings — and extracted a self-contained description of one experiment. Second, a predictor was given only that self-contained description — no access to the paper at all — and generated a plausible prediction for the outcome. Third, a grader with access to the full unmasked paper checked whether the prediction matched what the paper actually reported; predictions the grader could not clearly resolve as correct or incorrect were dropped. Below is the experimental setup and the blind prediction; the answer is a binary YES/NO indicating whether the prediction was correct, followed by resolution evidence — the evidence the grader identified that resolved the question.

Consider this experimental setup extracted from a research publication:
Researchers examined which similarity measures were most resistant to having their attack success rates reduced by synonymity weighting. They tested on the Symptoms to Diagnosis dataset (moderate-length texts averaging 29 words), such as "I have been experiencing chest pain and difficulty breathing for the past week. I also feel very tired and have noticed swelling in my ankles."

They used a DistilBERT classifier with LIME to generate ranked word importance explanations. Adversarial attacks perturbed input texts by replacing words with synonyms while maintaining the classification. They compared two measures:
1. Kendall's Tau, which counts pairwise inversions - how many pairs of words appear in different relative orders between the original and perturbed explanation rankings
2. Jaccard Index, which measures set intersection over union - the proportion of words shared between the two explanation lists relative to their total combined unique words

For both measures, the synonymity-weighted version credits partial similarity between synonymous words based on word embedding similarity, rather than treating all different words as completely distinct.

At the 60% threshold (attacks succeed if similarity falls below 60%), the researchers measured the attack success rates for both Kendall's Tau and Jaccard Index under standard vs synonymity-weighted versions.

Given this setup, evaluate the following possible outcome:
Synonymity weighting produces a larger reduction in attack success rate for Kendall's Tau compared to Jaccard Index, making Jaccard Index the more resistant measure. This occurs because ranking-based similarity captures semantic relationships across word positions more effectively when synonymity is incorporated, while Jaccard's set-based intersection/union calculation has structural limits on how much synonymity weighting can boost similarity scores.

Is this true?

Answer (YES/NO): NO